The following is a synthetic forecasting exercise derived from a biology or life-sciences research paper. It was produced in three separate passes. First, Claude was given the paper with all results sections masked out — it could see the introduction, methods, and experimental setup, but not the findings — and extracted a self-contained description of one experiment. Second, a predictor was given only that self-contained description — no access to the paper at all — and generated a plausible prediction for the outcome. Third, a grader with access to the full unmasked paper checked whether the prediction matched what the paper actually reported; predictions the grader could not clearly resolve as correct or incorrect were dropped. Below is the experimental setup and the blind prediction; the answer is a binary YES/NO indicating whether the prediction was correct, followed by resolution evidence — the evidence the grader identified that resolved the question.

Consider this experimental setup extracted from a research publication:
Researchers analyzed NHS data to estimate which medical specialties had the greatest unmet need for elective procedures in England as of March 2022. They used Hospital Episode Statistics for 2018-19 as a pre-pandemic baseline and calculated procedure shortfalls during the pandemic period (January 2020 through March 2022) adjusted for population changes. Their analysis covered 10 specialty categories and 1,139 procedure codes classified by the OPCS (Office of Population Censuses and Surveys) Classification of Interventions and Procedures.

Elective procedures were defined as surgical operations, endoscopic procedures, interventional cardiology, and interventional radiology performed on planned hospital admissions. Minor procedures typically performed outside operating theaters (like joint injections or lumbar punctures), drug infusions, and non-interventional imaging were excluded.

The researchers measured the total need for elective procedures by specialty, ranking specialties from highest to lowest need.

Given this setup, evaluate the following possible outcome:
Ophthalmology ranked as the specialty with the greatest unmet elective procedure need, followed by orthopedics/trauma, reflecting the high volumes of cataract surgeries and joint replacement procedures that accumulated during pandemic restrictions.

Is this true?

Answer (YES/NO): NO